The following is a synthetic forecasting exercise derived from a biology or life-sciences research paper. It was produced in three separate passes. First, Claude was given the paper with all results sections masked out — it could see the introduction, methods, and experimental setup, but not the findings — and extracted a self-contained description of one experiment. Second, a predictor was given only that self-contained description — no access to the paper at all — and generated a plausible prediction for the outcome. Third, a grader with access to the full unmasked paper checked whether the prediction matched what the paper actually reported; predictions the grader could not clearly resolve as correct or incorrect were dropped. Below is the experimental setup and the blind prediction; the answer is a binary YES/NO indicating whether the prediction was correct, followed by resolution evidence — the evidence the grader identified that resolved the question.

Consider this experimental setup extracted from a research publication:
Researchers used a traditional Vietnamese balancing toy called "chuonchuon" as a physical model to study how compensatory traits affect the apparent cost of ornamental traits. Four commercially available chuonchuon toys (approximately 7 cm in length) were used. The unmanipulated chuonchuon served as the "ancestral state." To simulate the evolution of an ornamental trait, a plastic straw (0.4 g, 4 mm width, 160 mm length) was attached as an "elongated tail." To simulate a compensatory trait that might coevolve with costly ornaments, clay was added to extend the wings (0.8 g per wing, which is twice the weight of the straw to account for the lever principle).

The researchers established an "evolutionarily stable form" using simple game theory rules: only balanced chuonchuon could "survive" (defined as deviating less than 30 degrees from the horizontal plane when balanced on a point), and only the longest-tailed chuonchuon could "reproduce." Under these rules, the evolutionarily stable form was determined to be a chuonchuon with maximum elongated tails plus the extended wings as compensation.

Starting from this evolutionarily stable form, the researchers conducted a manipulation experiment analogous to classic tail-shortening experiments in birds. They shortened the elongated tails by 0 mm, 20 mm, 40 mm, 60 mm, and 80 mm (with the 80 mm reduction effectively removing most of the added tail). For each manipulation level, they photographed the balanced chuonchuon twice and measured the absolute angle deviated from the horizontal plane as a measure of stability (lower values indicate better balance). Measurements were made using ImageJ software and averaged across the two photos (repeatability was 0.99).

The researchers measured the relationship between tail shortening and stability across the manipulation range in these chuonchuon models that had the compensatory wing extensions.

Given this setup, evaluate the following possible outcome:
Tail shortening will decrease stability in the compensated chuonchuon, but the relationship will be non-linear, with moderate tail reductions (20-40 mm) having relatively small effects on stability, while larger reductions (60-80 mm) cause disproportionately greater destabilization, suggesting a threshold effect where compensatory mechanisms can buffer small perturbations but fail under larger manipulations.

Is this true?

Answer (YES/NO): NO